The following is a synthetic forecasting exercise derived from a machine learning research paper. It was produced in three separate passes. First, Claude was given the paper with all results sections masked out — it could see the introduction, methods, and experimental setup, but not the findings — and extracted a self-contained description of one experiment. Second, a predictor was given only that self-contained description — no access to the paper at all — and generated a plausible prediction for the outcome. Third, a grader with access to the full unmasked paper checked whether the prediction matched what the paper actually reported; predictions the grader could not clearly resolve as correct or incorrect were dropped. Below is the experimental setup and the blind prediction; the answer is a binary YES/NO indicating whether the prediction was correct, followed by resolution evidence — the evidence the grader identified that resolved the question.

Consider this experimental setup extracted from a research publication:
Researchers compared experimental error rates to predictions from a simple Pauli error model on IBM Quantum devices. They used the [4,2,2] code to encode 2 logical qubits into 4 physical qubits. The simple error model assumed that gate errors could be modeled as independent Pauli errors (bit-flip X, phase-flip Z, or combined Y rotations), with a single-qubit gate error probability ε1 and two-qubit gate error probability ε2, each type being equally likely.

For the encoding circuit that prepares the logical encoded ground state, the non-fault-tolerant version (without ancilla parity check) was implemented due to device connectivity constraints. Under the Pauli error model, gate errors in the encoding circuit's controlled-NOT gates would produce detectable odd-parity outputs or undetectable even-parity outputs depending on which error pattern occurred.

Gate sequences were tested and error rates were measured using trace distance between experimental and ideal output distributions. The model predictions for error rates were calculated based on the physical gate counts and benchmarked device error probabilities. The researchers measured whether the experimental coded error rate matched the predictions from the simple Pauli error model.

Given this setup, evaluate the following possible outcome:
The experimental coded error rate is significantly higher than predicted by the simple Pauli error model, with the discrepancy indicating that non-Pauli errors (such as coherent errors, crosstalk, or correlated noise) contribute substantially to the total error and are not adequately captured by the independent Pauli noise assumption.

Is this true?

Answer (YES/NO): YES